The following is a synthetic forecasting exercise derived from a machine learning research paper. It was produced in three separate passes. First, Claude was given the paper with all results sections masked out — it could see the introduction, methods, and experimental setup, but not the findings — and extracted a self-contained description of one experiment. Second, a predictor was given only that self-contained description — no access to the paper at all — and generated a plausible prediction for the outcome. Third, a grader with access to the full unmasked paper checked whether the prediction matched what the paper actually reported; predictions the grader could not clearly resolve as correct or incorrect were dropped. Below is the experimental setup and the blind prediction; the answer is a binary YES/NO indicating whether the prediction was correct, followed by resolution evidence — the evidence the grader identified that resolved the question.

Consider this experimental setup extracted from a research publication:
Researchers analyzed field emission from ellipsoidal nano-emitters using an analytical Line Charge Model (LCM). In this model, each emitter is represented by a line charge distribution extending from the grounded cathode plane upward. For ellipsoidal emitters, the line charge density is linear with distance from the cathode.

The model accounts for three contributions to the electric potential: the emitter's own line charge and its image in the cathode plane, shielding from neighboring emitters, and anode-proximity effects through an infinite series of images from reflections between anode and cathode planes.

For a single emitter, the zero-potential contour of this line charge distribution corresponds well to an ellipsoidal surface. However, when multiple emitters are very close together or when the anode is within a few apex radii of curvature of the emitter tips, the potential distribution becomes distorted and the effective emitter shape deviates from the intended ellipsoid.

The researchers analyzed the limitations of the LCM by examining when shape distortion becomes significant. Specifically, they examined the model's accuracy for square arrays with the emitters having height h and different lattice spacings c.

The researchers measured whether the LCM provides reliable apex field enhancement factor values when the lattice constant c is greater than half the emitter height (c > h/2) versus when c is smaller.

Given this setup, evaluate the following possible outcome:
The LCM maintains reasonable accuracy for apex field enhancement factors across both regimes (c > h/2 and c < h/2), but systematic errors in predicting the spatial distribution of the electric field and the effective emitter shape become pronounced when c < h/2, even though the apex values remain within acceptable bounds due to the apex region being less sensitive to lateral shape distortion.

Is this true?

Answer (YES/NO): NO